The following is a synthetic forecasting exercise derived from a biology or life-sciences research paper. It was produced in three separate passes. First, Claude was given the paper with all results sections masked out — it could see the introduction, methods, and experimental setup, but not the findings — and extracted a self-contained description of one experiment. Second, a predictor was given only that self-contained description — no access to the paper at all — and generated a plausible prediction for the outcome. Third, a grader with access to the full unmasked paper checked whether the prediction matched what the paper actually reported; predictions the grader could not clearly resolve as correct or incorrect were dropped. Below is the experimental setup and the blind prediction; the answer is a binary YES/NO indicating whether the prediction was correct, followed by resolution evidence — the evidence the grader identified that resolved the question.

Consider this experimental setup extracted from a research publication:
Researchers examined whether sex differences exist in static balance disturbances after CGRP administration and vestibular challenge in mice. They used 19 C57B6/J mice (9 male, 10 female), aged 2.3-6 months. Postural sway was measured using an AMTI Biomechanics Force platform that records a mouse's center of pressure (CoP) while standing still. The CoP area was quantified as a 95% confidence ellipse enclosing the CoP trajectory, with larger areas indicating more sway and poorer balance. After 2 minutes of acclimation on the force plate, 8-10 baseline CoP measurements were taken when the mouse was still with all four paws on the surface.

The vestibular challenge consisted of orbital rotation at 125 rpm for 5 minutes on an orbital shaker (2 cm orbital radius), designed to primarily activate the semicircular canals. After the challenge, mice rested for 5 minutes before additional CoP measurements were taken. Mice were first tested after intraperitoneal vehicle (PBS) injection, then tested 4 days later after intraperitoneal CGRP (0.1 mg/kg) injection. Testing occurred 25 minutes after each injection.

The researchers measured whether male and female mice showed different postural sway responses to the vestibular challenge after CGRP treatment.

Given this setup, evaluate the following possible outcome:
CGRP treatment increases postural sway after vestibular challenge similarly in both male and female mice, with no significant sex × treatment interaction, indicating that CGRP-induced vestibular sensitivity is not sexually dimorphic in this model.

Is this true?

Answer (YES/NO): NO